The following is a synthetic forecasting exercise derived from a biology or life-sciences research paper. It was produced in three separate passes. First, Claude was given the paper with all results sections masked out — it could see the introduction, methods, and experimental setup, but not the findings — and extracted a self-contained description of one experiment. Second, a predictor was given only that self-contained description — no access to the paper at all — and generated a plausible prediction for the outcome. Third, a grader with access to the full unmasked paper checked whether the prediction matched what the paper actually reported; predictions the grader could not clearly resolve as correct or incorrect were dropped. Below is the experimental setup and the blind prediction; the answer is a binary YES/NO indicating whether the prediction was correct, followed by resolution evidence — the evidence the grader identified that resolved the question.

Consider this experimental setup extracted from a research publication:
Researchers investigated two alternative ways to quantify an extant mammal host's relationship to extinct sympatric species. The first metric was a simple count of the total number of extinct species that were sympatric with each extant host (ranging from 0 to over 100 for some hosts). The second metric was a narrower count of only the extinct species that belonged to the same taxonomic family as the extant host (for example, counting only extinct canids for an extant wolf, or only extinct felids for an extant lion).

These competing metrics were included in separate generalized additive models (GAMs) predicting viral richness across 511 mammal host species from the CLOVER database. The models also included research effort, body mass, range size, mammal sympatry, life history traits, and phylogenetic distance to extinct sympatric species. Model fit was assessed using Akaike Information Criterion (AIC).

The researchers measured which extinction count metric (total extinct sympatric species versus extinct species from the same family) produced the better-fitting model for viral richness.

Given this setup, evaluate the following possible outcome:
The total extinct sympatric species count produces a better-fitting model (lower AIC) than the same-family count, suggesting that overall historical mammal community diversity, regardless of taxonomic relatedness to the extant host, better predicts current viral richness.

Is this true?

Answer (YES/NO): NO